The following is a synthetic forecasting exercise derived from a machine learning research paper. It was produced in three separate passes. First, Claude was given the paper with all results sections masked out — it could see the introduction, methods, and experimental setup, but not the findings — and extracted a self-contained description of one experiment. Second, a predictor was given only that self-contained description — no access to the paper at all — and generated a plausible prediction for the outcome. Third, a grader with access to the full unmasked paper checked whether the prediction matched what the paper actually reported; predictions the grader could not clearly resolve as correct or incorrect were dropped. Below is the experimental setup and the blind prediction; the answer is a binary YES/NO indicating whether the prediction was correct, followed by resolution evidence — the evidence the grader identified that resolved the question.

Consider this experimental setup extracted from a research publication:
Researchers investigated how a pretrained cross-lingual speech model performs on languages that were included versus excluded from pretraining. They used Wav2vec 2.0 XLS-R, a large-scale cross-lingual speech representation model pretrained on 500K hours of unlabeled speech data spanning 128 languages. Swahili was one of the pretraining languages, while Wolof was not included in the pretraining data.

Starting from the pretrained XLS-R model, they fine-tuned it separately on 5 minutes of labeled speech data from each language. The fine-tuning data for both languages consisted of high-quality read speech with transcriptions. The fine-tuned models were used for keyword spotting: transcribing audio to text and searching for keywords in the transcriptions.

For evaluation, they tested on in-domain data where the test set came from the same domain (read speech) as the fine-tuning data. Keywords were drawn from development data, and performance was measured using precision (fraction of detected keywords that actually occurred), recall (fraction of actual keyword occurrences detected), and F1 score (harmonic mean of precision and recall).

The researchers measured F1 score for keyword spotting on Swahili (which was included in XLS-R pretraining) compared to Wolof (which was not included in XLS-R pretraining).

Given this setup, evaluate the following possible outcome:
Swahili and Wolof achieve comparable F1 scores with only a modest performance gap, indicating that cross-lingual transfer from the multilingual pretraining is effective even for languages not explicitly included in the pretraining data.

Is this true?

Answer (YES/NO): YES